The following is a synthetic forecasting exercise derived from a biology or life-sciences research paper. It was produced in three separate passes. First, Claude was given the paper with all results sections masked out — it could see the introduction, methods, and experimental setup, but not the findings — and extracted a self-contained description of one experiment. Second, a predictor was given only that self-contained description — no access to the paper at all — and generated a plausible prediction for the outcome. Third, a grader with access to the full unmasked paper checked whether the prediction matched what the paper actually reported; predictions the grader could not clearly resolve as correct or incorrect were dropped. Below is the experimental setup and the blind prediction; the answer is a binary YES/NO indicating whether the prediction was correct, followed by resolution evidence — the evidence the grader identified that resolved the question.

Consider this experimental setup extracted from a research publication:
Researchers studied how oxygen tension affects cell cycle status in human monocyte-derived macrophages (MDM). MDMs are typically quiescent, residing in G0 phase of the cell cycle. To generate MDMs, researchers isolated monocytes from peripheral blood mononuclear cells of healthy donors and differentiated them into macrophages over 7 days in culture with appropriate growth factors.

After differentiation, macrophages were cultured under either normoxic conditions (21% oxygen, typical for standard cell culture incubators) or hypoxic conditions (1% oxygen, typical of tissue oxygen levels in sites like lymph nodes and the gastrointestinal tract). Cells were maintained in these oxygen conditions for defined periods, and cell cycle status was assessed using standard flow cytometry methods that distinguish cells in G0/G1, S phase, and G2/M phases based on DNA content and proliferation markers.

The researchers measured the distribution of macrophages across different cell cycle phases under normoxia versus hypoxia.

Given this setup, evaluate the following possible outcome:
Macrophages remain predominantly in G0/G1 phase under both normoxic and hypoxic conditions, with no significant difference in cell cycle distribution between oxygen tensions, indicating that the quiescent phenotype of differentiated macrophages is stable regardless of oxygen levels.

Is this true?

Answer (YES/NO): NO